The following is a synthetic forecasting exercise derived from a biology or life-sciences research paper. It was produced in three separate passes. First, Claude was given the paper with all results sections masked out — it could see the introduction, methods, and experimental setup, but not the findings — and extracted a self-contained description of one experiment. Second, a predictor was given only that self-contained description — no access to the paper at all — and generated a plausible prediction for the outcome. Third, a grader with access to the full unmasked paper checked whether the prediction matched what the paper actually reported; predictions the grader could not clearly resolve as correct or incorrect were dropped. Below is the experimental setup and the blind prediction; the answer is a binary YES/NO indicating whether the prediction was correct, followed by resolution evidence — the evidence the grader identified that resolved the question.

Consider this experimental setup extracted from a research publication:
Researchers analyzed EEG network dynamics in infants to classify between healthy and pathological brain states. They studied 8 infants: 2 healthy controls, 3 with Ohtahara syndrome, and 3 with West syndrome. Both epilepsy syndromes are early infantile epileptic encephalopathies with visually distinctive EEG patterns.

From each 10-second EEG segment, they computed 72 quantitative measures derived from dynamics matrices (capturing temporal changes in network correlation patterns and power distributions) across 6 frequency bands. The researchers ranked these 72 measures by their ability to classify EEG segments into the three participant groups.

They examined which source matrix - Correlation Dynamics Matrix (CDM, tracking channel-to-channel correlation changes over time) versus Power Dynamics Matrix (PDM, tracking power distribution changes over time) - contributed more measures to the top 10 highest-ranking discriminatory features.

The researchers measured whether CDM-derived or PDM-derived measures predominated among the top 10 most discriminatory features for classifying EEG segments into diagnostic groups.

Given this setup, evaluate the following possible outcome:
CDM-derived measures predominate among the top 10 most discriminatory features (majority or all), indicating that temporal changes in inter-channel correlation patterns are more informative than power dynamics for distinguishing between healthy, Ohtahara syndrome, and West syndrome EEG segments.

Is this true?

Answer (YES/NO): YES